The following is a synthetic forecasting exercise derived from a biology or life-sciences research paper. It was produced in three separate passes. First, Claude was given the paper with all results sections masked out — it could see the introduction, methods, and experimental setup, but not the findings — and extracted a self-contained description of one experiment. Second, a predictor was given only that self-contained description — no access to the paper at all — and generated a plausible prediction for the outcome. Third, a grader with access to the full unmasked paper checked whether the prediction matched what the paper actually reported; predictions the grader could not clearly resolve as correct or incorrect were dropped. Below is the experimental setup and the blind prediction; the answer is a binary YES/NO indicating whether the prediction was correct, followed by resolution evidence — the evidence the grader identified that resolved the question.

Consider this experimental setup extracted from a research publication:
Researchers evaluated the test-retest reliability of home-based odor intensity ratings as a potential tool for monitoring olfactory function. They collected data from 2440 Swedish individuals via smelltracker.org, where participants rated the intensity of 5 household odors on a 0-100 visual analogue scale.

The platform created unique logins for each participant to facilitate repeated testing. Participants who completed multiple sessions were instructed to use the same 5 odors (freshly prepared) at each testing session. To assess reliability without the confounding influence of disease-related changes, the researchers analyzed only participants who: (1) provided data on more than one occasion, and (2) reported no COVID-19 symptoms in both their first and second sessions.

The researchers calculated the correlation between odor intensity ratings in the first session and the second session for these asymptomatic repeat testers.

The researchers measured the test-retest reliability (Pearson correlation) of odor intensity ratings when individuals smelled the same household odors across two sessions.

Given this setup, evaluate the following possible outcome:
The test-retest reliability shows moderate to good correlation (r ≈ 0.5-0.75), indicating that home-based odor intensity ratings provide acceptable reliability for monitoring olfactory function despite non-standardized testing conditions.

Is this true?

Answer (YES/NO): YES